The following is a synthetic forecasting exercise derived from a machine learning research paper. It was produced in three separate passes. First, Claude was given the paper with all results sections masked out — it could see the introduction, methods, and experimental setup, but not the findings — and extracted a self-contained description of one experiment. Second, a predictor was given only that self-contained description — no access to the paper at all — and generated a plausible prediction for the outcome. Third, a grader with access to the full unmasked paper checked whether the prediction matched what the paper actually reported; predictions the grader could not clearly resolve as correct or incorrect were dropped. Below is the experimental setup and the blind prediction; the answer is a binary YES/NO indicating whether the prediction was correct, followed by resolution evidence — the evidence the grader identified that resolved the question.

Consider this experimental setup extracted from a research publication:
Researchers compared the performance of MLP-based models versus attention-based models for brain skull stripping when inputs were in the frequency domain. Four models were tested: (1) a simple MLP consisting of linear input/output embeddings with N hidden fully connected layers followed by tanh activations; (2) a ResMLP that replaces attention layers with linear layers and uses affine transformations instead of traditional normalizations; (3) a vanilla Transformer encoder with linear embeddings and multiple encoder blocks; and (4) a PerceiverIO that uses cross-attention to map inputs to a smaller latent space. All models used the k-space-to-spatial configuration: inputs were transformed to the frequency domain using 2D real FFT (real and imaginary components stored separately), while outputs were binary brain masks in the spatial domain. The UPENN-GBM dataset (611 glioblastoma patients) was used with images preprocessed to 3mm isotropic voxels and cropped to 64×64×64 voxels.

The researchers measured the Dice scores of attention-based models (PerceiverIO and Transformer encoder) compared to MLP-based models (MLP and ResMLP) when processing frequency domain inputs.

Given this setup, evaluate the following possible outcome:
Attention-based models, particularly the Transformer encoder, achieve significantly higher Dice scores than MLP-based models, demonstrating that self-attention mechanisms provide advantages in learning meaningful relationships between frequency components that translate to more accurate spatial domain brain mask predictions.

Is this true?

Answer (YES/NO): NO